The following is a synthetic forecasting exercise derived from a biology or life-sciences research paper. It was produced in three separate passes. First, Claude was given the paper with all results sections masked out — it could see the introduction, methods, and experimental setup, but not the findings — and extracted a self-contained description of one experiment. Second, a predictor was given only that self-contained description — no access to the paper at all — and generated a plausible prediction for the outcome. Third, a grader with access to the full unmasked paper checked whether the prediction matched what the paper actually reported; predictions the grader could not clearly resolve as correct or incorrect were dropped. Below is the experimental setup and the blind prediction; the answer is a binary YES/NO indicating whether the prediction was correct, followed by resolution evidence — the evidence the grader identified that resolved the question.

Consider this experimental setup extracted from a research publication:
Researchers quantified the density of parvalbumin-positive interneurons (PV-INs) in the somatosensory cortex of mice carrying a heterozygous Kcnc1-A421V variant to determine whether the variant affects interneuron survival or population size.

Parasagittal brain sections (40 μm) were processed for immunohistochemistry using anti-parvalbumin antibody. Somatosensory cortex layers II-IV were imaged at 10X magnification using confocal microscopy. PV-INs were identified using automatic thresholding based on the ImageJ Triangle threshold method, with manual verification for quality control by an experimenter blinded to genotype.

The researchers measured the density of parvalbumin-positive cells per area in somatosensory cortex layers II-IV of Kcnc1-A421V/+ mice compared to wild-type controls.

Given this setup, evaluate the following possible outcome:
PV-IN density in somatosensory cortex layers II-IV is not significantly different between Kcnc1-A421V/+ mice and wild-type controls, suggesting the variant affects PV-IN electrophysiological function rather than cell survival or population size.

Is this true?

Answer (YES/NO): YES